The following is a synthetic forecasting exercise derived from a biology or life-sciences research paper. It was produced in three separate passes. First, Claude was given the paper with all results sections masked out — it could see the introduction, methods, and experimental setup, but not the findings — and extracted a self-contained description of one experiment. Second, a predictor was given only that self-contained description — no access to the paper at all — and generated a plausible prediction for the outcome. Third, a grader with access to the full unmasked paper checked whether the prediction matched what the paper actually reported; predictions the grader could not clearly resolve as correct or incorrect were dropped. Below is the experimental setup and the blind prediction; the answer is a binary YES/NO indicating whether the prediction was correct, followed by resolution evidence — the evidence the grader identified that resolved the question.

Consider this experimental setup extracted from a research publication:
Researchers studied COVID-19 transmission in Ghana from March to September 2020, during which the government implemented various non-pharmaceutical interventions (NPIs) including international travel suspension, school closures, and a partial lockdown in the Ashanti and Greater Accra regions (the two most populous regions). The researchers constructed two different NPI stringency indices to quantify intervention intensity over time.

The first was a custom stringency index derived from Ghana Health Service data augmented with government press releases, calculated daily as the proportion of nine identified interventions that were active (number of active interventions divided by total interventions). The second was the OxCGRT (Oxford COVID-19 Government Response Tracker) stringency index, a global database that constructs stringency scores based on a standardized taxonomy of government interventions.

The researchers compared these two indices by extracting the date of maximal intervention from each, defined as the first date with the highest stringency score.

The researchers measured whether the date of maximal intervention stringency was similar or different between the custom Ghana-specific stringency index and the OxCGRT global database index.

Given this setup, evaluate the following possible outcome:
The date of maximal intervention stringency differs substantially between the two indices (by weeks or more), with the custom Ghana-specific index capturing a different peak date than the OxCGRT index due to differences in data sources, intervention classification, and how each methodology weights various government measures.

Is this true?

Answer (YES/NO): NO